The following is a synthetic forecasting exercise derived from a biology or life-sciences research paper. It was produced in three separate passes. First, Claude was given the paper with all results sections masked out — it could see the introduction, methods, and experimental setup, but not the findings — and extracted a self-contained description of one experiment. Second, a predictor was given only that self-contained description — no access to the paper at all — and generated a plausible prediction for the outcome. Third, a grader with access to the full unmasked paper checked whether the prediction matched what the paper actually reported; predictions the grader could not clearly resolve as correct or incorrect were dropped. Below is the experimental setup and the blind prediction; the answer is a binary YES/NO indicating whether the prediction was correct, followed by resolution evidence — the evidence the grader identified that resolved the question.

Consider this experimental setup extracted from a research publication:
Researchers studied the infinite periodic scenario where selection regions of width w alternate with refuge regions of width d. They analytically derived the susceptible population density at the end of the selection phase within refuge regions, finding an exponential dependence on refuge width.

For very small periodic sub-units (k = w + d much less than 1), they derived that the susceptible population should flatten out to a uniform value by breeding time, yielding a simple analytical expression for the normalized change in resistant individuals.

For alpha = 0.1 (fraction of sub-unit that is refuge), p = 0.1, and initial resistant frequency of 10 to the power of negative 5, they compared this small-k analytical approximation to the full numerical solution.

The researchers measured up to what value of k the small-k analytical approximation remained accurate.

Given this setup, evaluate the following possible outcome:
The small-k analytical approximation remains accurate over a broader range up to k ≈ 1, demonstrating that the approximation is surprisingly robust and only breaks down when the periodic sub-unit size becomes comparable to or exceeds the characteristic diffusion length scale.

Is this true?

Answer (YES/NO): NO